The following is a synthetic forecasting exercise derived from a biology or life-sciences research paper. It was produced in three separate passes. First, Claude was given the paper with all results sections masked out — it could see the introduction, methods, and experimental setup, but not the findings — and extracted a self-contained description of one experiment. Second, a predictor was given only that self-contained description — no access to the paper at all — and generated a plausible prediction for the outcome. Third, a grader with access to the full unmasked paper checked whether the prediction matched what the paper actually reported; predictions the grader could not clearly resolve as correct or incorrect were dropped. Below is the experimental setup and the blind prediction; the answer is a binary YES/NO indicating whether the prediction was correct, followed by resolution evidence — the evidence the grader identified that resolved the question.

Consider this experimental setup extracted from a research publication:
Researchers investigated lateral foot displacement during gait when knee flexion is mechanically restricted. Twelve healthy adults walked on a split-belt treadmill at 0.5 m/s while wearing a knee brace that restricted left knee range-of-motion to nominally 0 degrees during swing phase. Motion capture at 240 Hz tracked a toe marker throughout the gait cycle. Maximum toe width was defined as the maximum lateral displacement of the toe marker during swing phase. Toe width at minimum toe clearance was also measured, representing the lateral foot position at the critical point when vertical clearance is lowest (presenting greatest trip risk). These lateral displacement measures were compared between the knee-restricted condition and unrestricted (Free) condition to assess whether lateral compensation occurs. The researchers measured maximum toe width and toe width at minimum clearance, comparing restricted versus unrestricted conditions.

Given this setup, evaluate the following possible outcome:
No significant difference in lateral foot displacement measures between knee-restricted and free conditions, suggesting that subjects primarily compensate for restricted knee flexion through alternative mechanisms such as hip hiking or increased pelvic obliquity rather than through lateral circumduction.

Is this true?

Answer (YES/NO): NO